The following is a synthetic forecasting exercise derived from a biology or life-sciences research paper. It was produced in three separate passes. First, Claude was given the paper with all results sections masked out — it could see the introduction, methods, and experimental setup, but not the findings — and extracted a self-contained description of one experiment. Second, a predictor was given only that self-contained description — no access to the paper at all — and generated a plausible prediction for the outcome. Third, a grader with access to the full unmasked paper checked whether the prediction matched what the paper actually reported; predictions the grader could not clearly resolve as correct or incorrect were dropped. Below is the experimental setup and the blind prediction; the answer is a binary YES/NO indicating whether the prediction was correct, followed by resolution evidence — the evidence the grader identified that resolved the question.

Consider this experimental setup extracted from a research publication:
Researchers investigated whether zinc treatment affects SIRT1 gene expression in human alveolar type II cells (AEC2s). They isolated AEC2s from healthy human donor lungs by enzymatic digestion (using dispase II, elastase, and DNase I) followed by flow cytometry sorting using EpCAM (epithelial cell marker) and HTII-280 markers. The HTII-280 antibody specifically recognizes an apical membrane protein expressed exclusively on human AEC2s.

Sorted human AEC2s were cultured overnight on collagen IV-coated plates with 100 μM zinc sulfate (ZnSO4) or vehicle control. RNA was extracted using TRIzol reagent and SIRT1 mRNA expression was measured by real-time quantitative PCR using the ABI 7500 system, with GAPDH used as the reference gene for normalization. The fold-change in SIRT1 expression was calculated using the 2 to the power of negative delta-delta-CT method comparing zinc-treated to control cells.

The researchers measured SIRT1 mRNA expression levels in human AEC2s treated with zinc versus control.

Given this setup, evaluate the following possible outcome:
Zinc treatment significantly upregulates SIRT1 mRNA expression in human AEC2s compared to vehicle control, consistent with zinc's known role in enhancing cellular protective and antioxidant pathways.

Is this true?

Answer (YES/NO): YES